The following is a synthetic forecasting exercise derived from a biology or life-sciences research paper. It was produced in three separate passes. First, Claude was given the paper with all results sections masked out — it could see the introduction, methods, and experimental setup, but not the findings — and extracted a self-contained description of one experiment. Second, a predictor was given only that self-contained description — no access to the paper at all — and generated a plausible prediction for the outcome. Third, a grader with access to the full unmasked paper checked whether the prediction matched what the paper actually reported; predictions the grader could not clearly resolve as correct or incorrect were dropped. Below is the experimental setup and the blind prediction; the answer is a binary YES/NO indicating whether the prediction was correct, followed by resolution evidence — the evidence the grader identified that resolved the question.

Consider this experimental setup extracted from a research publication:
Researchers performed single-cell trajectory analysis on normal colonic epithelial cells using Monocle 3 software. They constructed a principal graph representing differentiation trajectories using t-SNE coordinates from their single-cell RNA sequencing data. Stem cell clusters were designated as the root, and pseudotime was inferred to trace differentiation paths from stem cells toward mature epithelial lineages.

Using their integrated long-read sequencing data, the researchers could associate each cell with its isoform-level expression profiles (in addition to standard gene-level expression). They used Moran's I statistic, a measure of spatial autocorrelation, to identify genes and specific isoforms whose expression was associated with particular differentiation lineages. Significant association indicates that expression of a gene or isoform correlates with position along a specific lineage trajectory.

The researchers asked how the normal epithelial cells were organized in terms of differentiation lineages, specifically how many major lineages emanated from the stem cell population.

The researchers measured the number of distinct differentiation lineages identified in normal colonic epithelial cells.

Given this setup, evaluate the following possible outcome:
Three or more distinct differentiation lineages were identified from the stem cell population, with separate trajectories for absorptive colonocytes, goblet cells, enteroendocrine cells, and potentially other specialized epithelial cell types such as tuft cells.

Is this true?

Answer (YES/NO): NO